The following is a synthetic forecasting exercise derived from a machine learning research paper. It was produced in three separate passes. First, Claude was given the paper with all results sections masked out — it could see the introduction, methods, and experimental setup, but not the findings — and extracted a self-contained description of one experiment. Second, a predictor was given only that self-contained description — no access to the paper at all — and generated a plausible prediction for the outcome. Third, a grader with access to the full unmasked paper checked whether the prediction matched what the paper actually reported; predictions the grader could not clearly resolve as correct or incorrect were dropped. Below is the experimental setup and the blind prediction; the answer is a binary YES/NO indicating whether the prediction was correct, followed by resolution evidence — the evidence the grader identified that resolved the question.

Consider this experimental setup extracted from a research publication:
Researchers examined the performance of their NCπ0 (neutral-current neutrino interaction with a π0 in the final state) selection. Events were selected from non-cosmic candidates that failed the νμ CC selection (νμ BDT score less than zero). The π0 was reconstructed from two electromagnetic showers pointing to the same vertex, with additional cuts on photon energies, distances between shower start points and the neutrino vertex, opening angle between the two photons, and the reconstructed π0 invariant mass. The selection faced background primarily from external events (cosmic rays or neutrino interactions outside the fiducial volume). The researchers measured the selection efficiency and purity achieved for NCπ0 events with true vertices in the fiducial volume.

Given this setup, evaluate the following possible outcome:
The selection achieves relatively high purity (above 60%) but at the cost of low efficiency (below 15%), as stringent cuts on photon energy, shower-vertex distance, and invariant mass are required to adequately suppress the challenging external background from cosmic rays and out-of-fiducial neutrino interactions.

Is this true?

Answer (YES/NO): NO